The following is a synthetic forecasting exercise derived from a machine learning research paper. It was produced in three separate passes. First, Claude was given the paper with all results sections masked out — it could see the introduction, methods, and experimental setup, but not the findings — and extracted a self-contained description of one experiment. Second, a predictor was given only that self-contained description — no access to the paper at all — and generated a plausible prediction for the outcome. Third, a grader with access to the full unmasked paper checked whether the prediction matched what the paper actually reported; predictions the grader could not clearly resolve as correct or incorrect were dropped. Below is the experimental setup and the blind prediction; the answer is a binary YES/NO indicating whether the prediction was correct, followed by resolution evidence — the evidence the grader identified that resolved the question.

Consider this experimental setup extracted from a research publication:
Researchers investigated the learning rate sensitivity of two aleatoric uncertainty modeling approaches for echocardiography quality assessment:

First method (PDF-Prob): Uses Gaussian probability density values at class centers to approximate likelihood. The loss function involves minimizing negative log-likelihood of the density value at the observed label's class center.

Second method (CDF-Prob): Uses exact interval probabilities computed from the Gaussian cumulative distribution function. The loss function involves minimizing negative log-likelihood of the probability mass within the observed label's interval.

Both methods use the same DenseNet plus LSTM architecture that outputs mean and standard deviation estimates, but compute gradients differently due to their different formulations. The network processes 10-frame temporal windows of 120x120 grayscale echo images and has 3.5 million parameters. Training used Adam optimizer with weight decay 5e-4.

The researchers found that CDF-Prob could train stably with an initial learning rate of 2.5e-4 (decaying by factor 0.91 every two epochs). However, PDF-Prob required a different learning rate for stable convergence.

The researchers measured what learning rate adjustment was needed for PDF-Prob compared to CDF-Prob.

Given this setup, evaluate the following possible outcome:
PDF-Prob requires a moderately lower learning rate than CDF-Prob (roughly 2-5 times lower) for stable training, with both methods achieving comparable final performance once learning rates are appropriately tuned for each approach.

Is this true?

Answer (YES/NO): NO